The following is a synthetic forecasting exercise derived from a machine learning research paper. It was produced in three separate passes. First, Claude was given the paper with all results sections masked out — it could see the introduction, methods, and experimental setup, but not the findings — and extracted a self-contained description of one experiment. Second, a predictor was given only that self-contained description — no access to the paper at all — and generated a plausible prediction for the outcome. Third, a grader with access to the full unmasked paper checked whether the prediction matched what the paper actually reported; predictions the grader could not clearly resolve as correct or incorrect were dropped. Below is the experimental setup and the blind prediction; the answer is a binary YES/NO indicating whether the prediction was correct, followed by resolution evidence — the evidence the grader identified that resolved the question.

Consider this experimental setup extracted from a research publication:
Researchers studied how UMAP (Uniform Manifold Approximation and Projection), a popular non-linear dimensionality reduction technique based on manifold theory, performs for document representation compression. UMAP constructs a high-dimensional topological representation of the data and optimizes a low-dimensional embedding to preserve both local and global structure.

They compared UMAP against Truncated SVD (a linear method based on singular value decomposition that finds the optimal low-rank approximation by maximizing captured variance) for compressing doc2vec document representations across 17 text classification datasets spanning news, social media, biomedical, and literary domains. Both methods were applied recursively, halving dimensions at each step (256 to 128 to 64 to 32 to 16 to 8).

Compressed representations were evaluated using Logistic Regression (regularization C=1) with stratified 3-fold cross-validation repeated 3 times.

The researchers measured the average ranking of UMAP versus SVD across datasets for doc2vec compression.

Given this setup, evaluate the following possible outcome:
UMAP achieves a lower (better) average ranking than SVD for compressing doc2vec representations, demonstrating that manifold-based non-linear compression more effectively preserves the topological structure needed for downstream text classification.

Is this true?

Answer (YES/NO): NO